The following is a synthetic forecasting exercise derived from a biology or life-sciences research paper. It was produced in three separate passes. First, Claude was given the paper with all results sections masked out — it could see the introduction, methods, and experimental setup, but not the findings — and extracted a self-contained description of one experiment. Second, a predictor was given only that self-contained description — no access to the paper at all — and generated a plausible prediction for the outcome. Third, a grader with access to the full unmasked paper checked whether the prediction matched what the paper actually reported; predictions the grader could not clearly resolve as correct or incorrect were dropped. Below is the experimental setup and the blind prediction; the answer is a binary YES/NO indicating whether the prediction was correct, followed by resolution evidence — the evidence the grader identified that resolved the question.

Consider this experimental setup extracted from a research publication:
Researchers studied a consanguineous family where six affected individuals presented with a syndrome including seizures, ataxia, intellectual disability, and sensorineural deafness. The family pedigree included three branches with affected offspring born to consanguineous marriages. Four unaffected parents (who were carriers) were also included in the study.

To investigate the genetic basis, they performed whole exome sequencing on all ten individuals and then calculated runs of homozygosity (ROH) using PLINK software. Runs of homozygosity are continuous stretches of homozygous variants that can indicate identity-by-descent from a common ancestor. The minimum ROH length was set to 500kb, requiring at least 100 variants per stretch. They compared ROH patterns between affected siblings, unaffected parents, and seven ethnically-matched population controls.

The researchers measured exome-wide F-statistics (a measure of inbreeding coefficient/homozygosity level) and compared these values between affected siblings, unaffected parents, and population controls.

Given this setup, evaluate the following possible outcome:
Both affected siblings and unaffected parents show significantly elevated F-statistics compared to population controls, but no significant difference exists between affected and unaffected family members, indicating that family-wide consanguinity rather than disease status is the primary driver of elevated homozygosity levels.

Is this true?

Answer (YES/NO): NO